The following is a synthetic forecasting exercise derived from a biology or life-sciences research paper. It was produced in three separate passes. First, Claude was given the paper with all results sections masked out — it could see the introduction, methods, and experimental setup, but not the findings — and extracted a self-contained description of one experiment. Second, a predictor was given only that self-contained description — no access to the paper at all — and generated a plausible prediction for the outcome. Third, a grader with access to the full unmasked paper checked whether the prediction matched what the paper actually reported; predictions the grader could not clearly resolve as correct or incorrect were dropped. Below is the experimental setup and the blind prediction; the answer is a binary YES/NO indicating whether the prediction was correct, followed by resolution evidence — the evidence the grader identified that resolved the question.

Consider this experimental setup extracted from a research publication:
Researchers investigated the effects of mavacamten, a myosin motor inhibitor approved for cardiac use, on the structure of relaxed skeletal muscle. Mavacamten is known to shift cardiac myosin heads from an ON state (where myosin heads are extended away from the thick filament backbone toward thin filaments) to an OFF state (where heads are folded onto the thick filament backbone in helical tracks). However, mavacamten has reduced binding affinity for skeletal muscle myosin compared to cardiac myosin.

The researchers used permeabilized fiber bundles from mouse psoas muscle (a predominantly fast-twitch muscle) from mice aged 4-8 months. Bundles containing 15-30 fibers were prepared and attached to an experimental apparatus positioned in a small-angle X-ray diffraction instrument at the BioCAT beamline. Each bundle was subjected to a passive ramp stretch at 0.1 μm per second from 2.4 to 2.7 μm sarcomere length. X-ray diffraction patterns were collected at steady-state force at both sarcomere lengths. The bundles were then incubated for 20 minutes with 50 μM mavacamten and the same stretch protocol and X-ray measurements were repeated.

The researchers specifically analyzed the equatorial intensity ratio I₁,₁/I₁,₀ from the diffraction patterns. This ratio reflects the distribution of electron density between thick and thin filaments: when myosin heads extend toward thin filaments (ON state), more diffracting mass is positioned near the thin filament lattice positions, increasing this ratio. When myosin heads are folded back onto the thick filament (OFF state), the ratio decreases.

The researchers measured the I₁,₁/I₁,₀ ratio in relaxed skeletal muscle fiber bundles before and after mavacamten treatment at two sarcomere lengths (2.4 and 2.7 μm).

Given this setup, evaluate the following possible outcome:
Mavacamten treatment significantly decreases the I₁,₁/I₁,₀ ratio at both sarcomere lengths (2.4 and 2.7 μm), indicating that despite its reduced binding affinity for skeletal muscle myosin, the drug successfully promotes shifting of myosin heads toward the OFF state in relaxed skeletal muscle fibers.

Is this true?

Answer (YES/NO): YES